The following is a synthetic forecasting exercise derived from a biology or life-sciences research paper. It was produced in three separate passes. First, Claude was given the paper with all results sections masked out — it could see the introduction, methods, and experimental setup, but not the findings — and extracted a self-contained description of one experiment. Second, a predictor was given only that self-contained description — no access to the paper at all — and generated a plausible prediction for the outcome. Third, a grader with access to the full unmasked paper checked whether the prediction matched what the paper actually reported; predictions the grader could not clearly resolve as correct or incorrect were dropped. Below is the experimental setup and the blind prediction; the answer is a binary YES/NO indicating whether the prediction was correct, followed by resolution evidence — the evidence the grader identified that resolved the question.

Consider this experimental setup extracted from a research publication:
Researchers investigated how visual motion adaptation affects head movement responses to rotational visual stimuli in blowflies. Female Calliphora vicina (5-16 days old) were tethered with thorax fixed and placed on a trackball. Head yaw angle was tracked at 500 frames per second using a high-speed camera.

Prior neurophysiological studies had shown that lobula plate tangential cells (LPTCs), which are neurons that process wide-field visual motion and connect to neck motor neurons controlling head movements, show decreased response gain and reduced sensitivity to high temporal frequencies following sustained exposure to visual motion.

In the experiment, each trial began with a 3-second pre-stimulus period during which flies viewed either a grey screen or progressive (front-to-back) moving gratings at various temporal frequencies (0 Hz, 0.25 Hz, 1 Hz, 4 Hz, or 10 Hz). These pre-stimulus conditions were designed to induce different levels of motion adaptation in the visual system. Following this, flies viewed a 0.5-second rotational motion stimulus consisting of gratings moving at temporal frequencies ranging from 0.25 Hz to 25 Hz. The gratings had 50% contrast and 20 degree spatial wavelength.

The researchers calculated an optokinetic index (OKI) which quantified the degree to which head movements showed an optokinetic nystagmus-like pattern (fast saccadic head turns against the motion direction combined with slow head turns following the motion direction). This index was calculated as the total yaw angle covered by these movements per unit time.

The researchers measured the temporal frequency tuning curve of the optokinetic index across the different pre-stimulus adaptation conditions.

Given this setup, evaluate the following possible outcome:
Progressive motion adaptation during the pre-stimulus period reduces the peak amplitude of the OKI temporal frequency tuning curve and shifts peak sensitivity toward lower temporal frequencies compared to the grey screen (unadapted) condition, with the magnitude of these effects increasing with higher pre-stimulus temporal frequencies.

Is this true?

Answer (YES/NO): NO